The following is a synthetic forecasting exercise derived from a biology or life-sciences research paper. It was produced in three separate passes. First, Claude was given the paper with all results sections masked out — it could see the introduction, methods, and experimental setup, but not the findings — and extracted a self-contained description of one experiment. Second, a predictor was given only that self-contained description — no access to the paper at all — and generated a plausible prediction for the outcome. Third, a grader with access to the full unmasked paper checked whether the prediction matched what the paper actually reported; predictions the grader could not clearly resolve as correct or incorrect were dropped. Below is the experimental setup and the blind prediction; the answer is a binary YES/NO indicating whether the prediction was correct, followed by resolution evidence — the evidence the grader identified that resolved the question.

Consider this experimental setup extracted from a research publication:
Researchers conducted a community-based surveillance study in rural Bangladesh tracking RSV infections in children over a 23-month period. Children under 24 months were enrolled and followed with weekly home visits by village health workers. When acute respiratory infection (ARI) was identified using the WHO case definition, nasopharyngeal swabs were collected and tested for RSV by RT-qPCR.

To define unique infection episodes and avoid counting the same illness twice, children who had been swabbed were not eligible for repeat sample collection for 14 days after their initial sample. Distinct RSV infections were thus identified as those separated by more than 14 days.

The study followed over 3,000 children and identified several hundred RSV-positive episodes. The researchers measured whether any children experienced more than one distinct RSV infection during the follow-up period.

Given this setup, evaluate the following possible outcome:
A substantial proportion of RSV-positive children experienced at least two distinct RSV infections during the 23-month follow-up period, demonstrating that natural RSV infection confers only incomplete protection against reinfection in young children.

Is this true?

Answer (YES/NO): NO